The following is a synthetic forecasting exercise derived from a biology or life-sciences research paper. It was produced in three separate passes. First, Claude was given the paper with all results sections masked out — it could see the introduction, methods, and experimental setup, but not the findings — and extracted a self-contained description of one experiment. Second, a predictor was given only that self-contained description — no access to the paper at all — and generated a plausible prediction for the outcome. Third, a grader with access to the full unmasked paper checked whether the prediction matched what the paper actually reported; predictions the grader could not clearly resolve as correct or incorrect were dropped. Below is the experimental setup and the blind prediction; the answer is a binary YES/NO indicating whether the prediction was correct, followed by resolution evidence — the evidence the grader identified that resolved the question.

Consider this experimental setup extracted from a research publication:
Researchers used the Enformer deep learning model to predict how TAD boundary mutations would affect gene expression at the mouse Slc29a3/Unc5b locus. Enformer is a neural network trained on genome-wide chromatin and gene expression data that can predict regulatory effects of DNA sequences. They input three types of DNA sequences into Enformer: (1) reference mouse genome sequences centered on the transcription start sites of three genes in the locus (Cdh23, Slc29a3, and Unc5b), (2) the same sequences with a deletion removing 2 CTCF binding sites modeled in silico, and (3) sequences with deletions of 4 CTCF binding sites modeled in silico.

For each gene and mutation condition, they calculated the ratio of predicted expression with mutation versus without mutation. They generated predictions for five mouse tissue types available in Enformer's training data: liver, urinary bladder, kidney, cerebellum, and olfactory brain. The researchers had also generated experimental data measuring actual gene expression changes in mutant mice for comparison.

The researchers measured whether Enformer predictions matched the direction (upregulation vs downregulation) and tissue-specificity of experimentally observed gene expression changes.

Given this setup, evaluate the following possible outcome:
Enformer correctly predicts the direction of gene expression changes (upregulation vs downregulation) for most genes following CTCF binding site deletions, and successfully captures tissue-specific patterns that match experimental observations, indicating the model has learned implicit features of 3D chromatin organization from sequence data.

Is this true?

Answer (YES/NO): NO